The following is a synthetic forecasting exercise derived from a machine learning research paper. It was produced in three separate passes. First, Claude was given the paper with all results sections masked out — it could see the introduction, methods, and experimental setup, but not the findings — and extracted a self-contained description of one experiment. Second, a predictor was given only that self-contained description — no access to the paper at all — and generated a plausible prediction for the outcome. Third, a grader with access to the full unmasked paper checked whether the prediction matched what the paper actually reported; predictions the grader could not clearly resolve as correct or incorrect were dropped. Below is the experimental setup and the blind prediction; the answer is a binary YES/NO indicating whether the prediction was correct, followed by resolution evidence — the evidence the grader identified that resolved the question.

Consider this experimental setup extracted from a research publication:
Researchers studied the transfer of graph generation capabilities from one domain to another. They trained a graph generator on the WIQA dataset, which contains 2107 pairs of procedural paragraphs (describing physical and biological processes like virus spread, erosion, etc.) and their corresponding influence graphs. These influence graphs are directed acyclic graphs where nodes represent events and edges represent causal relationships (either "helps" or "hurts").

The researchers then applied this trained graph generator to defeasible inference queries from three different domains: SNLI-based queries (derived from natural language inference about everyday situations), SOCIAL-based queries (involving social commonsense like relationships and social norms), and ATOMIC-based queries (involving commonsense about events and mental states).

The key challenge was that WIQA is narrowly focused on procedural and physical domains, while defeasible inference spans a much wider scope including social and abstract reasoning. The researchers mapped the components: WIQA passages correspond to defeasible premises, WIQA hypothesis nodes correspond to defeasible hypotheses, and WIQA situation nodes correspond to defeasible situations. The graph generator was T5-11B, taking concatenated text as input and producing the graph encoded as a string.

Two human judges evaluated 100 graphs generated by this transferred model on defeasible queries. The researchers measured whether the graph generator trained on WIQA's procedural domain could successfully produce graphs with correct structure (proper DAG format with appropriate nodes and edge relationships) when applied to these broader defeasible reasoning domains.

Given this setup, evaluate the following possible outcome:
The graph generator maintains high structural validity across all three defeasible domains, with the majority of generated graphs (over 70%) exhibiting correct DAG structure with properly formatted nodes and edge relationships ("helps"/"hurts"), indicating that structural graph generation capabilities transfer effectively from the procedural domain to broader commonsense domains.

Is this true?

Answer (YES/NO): YES